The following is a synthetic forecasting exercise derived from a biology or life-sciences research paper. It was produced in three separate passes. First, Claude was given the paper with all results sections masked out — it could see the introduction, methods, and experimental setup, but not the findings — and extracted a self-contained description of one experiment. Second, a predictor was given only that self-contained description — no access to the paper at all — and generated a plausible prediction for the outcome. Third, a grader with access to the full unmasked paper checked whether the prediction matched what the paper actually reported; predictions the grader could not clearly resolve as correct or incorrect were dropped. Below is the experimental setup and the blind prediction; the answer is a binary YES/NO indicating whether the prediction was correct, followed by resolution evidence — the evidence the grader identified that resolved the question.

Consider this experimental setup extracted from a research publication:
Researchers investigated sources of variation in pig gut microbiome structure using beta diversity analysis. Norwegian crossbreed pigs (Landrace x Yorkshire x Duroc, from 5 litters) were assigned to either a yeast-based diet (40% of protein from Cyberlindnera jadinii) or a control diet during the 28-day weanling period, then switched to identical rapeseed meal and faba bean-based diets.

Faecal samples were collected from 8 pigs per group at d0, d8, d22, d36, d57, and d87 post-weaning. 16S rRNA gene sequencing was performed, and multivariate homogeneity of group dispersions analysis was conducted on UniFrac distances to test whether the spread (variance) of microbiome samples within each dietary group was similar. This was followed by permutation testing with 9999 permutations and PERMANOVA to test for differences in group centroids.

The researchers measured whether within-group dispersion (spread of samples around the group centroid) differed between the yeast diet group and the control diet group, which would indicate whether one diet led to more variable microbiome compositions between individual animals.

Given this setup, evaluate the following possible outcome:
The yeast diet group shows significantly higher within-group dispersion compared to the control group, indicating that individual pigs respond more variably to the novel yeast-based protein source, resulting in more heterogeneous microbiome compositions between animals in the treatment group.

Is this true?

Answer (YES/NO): NO